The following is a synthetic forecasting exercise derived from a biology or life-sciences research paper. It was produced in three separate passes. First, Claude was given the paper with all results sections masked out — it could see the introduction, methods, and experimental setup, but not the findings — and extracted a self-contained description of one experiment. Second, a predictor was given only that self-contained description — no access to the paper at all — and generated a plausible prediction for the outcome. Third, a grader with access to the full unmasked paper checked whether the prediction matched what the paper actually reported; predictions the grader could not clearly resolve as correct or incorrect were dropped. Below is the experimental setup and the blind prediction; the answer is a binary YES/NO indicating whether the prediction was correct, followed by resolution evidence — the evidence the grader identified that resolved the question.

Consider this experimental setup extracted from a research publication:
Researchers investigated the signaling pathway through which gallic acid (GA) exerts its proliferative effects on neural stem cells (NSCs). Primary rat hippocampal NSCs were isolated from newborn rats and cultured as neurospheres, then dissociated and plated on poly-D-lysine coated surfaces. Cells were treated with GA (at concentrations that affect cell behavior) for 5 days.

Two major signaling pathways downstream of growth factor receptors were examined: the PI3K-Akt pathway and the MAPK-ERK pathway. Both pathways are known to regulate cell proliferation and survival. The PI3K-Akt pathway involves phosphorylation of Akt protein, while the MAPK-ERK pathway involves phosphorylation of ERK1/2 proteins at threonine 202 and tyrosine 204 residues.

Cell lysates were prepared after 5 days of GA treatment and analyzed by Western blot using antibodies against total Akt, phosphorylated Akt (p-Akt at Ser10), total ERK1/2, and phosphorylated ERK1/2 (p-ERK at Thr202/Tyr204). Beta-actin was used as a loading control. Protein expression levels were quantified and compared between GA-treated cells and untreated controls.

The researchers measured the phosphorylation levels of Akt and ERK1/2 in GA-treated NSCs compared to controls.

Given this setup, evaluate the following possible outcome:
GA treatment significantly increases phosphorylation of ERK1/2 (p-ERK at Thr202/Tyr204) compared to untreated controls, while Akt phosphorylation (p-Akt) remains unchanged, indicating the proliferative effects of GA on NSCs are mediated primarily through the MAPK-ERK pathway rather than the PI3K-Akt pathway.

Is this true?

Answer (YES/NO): YES